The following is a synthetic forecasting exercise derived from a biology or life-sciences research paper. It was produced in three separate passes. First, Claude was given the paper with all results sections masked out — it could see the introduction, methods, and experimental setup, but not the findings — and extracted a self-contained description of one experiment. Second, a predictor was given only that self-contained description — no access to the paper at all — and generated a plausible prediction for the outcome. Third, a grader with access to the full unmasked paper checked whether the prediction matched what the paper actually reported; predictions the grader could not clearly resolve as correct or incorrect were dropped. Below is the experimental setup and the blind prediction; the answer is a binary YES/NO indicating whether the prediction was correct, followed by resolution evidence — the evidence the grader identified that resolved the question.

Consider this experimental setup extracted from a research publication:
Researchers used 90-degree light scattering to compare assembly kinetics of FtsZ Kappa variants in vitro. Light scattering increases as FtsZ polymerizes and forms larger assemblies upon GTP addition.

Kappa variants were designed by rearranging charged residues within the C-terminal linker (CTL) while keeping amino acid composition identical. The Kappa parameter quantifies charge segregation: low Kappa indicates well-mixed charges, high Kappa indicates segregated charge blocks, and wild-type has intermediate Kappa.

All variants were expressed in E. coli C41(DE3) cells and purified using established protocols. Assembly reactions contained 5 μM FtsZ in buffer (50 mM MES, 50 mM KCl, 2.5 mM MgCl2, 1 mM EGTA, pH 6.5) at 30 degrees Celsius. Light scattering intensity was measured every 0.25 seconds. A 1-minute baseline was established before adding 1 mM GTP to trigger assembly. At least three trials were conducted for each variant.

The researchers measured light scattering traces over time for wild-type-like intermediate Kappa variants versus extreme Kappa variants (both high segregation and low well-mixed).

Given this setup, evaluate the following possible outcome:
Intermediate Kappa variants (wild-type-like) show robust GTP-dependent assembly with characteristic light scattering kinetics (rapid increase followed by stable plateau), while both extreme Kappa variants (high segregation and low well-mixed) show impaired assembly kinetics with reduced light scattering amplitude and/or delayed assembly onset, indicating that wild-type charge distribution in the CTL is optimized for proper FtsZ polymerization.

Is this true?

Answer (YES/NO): NO